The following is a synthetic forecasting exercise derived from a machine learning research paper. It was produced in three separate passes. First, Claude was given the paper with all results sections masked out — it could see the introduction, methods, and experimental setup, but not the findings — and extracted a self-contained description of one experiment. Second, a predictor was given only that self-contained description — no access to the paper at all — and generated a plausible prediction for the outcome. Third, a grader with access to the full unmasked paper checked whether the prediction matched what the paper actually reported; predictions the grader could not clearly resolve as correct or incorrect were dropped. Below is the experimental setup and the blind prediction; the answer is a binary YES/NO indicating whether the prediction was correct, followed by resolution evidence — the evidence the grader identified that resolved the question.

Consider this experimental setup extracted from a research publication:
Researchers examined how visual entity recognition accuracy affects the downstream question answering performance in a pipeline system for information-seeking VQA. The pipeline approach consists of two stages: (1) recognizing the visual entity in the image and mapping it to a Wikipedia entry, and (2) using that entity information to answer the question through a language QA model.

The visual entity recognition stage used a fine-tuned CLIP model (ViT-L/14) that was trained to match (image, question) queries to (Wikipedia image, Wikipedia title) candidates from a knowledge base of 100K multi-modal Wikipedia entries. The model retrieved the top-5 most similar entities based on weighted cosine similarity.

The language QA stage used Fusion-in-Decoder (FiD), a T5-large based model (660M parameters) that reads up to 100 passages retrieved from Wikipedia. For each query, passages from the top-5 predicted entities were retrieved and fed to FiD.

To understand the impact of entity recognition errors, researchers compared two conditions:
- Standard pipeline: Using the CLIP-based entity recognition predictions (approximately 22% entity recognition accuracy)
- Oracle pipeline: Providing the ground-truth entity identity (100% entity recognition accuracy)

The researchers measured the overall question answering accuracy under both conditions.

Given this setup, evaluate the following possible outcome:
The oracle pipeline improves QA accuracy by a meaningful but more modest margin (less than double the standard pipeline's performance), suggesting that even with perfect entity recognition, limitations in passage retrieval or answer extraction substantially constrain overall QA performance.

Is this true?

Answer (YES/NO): NO